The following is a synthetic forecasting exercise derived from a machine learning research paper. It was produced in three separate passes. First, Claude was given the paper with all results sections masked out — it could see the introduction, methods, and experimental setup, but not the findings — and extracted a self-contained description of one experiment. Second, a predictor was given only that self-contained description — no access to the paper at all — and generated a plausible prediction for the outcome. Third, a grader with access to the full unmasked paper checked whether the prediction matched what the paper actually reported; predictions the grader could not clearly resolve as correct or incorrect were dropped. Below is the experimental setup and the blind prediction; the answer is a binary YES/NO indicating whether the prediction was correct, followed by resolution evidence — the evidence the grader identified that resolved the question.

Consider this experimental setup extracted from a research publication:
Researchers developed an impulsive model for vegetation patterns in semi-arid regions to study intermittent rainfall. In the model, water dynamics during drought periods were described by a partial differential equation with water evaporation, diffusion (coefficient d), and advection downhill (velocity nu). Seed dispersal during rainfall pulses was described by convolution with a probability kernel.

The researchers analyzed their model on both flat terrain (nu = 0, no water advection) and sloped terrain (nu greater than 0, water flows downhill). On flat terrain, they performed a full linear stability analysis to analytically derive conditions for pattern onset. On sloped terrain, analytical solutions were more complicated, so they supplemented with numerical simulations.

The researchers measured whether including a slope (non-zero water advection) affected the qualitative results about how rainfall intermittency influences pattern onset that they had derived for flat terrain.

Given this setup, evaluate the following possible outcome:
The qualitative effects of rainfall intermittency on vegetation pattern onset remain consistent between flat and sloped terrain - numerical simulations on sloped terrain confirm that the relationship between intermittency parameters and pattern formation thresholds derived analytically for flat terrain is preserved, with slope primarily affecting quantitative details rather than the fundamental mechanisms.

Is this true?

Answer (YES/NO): YES